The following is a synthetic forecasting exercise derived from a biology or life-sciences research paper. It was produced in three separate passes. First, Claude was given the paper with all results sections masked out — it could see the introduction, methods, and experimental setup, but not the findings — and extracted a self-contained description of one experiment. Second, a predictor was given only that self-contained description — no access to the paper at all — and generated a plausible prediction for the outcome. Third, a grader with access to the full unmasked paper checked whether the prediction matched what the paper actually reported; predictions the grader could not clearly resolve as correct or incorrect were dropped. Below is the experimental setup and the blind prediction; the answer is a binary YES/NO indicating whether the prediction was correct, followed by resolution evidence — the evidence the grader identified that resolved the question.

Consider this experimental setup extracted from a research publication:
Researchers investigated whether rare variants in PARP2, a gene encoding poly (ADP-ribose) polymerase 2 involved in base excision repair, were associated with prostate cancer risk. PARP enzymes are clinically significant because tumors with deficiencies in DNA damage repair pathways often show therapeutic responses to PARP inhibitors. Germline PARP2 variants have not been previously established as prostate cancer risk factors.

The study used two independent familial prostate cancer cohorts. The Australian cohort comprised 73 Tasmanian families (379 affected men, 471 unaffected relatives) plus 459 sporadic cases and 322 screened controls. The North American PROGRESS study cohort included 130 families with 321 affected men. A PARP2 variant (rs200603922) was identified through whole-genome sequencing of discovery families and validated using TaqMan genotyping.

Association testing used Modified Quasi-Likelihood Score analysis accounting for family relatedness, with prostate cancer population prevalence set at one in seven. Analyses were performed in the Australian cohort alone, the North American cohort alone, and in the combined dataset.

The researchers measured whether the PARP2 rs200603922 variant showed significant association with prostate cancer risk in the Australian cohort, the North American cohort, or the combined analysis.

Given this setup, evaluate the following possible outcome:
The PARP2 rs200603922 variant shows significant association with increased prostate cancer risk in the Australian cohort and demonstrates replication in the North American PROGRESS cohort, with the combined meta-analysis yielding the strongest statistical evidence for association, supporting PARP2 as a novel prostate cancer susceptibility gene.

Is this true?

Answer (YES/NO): NO